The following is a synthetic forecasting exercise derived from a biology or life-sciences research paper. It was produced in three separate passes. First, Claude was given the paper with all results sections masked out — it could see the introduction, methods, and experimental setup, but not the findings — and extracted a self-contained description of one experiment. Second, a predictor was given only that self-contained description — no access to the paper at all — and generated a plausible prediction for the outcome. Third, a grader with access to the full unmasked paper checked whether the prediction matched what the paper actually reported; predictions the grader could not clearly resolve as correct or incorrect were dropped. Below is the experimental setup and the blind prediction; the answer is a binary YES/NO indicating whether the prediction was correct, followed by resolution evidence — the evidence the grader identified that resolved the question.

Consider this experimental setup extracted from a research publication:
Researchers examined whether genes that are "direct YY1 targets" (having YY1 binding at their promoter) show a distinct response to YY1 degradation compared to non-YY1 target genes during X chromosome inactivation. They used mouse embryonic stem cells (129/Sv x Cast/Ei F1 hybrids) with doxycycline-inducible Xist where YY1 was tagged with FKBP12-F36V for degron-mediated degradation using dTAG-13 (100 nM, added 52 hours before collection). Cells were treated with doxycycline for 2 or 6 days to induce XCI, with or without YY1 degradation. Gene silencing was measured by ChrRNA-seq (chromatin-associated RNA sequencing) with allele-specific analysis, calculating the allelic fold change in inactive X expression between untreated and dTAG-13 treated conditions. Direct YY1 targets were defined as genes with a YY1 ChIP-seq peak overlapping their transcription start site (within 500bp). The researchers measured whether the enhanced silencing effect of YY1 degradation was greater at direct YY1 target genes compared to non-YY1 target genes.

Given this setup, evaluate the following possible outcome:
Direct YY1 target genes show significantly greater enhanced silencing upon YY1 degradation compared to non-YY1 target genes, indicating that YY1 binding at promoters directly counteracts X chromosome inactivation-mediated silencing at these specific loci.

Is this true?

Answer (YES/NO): YES